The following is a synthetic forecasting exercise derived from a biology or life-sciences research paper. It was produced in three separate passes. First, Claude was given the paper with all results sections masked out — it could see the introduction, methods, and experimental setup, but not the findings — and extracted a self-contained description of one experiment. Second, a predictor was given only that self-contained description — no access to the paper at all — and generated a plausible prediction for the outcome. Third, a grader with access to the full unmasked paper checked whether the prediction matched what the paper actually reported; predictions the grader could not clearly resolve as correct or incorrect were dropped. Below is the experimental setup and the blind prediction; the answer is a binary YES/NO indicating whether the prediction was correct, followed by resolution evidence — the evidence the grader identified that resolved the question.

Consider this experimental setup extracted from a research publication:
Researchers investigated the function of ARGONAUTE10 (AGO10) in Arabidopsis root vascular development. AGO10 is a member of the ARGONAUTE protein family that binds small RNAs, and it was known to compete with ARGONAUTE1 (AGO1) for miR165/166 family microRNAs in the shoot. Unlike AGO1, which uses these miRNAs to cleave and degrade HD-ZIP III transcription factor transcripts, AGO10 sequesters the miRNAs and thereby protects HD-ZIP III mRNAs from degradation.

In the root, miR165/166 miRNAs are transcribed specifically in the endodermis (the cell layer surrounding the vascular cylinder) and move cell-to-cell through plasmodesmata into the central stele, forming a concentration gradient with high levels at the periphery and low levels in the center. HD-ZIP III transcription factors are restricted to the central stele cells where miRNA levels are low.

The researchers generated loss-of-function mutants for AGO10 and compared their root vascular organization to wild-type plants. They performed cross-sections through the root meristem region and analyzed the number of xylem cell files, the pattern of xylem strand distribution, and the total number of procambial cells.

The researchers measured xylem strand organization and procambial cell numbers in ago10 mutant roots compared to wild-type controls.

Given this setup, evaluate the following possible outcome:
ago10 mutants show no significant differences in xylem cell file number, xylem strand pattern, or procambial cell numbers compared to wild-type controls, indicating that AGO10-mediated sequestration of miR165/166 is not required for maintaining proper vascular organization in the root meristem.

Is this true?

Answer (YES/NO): NO